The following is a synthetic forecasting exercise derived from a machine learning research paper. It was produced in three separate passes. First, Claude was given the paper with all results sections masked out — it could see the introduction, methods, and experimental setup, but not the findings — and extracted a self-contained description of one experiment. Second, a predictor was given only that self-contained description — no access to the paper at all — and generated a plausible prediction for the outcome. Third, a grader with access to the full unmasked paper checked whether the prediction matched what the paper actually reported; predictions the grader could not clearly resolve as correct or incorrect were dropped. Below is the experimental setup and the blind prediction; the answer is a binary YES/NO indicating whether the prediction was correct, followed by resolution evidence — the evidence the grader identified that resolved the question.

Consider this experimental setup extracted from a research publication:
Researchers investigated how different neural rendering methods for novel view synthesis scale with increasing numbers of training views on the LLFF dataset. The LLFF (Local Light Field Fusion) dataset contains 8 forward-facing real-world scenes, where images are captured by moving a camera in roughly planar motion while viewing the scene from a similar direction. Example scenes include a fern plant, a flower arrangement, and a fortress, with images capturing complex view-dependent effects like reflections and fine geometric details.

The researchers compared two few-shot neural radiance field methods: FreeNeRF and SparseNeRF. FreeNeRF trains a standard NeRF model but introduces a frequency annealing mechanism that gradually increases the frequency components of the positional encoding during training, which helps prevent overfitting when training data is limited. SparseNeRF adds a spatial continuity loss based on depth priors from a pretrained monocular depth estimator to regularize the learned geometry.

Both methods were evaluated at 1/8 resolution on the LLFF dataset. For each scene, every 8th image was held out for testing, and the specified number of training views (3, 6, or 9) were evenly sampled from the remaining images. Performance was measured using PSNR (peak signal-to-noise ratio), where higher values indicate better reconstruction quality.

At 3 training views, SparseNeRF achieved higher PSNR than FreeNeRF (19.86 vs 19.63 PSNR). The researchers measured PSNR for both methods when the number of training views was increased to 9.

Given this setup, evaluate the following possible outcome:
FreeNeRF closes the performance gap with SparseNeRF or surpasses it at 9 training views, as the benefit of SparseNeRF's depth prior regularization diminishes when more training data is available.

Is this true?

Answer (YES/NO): YES